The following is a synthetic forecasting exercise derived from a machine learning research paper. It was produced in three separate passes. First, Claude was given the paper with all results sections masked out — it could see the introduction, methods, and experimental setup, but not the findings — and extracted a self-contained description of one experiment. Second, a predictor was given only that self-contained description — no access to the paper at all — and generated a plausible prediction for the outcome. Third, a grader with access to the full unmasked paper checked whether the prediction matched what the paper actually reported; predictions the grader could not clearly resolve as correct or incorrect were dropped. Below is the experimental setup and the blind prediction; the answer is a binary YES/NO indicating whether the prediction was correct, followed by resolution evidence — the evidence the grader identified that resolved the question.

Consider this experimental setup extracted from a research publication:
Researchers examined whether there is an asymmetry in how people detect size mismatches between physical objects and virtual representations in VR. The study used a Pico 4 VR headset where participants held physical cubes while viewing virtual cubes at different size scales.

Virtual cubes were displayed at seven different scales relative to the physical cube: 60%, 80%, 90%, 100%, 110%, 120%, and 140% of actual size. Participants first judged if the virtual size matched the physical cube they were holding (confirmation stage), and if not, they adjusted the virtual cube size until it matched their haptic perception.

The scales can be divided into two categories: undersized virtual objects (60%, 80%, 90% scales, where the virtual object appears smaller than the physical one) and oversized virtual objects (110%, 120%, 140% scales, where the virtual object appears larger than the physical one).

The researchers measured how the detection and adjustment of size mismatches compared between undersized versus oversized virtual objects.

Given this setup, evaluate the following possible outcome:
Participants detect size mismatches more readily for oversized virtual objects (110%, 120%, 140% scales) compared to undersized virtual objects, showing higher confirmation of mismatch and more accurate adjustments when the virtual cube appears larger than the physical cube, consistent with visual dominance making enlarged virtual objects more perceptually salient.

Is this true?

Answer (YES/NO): NO